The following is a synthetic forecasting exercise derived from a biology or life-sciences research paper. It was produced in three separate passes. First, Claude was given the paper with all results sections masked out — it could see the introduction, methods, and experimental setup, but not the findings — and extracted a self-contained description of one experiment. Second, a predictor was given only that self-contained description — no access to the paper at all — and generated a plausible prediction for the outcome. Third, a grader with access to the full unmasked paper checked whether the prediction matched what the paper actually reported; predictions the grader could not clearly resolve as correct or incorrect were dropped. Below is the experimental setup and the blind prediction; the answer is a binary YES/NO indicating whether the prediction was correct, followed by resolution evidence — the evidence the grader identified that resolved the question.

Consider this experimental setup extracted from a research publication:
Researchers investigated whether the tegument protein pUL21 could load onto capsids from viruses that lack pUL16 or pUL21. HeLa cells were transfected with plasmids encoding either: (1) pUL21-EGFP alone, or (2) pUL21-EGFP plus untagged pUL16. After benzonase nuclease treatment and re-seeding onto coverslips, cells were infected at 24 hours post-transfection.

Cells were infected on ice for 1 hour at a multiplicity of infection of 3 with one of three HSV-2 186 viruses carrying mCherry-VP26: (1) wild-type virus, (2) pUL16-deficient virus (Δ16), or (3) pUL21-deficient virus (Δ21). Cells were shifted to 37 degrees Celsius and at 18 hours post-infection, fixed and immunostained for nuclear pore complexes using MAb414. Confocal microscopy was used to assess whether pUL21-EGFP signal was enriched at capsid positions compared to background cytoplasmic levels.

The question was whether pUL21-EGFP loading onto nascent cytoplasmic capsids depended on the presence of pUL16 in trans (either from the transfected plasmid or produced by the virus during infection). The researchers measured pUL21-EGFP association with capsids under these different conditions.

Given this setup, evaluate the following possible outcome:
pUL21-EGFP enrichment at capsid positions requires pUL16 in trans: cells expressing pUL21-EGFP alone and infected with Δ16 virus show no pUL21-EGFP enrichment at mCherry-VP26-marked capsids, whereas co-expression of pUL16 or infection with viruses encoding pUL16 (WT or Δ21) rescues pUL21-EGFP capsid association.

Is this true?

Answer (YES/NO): NO